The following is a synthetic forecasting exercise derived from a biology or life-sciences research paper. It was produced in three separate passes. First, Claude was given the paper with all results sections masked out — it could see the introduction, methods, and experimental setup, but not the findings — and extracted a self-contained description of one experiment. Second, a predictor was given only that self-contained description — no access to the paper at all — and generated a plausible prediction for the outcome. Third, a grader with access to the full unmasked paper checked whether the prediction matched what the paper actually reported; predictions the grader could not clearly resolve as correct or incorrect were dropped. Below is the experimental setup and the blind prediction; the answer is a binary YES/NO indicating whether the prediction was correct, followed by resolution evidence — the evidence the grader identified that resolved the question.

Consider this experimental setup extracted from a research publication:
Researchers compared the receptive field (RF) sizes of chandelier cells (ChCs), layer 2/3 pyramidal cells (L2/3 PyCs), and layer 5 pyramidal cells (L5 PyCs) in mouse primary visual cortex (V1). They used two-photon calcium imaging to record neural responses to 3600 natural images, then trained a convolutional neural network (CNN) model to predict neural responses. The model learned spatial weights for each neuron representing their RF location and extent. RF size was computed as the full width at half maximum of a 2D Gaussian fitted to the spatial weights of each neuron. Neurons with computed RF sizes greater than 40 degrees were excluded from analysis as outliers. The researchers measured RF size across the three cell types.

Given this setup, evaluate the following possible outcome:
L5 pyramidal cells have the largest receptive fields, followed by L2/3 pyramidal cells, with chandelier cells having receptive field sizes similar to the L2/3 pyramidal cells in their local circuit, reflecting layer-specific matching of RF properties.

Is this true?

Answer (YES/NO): NO